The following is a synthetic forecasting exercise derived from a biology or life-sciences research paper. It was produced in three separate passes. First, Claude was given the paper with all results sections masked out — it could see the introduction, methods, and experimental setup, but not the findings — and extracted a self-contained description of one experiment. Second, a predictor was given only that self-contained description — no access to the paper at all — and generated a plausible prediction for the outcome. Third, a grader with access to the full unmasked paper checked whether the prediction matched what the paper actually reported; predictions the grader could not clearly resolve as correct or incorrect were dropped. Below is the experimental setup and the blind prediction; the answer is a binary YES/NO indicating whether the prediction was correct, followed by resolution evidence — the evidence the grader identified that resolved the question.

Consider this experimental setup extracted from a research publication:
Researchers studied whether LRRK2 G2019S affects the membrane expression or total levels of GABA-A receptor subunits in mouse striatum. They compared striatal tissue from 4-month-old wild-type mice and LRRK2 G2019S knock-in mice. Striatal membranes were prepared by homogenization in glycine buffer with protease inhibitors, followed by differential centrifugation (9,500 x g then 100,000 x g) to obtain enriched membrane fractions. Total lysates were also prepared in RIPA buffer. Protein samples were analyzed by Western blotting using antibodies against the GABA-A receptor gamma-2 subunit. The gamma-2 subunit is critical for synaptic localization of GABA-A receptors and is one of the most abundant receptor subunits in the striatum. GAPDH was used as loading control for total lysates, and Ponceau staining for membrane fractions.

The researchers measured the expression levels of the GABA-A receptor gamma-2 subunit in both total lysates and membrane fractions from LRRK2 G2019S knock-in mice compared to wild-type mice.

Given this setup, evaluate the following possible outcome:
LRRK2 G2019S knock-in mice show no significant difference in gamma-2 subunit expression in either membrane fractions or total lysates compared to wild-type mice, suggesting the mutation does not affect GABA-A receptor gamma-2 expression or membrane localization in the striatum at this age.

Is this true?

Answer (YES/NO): NO